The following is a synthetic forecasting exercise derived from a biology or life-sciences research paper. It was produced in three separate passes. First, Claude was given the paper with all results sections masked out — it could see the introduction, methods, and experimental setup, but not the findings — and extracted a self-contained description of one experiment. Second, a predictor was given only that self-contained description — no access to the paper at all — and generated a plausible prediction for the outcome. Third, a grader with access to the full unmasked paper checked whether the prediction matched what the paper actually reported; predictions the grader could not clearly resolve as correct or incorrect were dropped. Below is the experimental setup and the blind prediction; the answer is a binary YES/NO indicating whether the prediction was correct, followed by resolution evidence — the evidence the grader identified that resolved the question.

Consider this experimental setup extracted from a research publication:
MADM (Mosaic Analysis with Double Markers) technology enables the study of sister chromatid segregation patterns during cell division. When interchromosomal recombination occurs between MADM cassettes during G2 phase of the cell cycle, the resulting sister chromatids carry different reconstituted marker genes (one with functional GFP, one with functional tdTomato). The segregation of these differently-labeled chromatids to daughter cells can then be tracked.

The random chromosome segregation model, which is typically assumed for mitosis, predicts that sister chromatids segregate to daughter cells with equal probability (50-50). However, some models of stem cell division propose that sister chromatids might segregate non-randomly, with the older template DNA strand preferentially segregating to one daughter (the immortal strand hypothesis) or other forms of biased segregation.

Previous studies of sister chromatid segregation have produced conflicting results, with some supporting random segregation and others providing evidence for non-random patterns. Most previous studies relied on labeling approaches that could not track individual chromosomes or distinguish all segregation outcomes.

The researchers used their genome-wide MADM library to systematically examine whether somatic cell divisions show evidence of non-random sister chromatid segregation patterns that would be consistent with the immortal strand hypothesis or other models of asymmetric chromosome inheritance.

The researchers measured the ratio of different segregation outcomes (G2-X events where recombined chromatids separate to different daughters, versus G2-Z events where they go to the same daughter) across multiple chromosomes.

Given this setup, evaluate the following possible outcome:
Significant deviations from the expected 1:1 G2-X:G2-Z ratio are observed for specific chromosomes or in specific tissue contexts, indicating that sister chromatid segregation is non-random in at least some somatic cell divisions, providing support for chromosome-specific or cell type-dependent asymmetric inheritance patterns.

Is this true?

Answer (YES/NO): YES